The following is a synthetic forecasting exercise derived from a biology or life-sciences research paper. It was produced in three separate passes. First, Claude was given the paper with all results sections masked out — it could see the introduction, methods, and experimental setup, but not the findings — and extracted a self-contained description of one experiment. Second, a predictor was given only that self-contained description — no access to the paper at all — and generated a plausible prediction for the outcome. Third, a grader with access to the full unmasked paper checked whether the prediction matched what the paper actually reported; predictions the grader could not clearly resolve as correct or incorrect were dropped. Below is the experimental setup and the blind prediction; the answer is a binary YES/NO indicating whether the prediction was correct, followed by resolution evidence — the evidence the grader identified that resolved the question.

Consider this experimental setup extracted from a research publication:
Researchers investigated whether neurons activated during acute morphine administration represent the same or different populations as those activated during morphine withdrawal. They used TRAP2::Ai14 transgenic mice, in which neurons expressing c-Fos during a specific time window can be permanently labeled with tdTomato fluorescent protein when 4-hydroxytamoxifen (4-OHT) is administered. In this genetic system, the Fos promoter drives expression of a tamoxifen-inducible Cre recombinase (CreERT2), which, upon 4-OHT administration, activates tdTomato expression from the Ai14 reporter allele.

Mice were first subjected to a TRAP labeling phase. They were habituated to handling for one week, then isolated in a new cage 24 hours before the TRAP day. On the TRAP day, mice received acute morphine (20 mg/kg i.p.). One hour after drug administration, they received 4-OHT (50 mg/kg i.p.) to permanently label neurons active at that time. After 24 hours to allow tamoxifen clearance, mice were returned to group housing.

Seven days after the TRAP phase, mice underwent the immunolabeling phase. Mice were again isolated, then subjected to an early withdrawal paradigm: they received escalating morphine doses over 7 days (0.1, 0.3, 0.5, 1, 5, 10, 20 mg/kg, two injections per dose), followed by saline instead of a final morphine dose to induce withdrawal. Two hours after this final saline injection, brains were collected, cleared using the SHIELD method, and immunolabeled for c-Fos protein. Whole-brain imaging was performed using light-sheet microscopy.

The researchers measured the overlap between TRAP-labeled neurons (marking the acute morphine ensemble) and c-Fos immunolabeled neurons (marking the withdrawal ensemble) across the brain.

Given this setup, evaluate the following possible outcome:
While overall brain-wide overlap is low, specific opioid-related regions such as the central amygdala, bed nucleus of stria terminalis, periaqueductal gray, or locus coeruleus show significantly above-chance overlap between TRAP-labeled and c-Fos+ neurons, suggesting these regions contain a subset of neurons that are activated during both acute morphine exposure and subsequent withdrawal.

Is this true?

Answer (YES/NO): NO